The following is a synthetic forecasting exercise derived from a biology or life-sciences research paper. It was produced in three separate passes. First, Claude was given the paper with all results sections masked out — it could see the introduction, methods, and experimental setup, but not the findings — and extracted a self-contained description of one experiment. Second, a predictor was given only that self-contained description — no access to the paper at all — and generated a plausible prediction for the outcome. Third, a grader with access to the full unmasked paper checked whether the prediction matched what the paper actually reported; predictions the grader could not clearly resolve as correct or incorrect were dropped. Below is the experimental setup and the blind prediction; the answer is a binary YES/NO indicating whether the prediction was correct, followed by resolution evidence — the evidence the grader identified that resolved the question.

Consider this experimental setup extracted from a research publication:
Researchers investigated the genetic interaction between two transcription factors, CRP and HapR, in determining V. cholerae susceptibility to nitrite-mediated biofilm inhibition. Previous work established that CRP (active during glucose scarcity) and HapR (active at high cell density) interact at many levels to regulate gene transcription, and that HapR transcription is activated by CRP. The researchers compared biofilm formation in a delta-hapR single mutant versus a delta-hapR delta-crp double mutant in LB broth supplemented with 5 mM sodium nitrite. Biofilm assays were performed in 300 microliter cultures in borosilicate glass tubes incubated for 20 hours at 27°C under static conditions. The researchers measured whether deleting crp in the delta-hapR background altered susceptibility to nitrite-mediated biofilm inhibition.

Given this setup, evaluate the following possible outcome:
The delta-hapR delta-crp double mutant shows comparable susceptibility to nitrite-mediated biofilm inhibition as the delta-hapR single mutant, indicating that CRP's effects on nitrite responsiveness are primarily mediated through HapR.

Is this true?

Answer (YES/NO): NO